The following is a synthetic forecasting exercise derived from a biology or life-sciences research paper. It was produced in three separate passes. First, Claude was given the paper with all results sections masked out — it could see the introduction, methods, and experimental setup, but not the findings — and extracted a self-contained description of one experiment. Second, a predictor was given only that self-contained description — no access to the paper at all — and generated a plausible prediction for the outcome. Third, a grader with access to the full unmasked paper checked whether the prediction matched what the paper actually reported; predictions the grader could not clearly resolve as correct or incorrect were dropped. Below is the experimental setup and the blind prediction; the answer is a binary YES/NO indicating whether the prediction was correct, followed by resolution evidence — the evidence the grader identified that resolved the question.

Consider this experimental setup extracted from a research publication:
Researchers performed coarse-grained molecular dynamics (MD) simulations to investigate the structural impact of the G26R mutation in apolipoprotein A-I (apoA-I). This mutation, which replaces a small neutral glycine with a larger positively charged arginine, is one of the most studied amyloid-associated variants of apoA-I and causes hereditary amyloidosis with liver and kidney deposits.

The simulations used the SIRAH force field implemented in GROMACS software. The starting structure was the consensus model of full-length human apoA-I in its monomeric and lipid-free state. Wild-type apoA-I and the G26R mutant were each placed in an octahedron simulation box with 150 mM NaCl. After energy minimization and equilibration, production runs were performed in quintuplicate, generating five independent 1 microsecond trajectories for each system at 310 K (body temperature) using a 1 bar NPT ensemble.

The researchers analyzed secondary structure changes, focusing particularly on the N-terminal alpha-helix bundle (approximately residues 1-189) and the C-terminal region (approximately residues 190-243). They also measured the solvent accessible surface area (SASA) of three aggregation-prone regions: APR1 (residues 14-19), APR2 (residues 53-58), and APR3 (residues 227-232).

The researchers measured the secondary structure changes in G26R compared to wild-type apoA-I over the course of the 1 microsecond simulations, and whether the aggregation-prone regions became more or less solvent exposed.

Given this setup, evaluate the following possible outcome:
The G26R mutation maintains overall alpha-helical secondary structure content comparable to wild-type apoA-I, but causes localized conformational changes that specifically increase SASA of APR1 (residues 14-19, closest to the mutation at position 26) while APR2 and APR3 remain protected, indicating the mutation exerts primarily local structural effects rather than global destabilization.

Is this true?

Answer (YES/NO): NO